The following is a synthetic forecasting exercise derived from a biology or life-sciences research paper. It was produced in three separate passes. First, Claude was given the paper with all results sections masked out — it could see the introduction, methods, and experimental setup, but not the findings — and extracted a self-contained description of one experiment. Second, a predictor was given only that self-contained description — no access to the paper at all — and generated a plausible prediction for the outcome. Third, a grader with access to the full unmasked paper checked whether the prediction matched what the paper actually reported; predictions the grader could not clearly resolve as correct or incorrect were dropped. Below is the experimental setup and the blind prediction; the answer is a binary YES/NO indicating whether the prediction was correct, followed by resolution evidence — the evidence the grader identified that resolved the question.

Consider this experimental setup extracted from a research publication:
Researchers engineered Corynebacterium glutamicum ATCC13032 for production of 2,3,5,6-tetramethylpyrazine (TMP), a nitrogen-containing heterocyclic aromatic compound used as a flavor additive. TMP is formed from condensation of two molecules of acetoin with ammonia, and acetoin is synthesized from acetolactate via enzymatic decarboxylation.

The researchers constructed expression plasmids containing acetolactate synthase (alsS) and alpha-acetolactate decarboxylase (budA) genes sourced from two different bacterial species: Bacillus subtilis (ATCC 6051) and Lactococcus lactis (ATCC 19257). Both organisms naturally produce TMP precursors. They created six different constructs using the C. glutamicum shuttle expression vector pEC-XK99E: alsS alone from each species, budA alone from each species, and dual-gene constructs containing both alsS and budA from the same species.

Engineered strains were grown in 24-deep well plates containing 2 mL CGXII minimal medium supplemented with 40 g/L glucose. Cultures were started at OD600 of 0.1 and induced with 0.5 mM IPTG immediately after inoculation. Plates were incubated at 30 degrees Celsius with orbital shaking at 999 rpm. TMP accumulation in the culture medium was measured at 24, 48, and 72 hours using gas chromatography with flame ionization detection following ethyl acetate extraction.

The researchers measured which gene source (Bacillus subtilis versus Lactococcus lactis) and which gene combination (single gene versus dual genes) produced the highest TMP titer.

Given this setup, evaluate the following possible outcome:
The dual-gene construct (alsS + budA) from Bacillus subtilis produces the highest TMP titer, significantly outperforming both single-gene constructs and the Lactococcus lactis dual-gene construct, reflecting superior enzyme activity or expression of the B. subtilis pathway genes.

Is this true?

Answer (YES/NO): NO